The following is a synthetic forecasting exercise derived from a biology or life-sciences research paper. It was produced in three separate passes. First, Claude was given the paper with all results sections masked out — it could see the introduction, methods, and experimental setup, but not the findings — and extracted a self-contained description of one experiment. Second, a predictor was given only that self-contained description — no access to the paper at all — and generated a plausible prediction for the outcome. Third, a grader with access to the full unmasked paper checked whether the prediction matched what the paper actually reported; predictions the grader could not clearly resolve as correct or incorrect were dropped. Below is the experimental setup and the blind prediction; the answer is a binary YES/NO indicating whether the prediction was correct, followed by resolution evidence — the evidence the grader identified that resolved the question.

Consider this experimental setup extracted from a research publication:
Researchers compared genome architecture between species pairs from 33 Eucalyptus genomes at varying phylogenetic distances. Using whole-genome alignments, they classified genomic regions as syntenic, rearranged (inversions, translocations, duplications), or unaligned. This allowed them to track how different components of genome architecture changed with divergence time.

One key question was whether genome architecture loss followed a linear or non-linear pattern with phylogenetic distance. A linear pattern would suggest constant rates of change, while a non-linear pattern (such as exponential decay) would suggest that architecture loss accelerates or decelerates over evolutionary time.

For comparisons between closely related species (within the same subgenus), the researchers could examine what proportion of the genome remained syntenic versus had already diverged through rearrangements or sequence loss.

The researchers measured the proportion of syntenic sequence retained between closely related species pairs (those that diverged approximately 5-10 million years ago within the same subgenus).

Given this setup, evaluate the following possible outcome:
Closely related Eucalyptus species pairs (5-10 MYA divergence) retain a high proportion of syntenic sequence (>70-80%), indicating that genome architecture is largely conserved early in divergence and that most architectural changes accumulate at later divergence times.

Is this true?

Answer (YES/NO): NO